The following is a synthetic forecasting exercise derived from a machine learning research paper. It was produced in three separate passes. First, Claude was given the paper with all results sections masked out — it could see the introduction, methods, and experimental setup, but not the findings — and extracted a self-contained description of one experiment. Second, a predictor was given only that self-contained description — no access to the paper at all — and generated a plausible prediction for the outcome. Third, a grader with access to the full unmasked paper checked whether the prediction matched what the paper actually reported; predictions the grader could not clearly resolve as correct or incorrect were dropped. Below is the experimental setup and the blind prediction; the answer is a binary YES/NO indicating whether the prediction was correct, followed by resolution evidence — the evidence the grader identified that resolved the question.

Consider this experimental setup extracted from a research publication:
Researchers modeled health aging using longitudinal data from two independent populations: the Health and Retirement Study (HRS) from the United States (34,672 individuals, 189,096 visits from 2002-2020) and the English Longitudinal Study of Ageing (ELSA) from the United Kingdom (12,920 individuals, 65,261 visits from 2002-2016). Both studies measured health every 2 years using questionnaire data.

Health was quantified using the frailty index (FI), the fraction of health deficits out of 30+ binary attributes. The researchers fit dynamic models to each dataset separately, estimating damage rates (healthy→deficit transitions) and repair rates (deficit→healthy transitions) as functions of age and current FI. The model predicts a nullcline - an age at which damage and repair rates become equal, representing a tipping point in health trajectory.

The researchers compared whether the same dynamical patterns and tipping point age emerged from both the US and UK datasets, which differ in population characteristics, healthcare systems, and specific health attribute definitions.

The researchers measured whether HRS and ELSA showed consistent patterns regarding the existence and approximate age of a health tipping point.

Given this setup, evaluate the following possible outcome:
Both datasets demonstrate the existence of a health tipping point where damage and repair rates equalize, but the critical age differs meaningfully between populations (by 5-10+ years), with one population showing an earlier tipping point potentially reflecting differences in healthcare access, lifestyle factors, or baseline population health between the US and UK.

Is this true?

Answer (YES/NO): NO